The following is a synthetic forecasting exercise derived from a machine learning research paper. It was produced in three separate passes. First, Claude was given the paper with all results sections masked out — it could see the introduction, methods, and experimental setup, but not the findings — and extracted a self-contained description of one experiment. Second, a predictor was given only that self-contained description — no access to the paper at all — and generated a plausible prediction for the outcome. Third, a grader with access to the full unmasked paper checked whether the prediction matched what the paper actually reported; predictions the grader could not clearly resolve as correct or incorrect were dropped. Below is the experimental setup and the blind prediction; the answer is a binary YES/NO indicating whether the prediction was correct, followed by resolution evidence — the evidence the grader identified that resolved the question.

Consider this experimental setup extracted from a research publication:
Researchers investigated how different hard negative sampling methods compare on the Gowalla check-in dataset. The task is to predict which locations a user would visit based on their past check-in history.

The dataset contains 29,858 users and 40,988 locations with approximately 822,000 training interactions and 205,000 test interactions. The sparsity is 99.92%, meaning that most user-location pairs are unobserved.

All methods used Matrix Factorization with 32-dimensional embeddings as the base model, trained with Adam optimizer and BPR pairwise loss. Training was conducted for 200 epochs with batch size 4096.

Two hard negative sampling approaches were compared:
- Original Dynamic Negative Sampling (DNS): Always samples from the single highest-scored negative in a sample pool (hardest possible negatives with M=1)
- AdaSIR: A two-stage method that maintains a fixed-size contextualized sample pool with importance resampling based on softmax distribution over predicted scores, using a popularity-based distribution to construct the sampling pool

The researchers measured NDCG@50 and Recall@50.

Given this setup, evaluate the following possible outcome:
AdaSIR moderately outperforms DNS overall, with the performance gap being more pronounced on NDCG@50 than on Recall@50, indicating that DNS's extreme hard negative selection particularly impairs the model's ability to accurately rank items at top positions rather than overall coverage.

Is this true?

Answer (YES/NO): NO